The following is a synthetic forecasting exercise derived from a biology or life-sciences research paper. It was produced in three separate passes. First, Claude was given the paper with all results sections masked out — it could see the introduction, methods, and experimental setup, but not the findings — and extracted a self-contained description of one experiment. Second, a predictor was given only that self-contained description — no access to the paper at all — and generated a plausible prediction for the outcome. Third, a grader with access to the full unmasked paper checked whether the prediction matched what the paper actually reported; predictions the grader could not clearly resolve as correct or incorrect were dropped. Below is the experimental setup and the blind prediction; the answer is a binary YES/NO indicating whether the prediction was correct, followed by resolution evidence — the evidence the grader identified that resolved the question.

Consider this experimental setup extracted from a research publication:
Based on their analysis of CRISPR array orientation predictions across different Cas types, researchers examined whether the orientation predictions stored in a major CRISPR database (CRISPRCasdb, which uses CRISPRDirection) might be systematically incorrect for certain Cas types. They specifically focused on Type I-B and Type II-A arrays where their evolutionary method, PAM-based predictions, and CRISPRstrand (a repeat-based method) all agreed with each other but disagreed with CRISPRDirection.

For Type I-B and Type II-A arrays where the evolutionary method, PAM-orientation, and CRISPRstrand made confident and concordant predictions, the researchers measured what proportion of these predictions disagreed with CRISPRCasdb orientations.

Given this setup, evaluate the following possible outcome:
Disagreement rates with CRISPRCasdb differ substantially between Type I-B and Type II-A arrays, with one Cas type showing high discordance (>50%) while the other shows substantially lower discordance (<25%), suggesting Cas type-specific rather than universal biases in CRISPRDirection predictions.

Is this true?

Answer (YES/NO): NO